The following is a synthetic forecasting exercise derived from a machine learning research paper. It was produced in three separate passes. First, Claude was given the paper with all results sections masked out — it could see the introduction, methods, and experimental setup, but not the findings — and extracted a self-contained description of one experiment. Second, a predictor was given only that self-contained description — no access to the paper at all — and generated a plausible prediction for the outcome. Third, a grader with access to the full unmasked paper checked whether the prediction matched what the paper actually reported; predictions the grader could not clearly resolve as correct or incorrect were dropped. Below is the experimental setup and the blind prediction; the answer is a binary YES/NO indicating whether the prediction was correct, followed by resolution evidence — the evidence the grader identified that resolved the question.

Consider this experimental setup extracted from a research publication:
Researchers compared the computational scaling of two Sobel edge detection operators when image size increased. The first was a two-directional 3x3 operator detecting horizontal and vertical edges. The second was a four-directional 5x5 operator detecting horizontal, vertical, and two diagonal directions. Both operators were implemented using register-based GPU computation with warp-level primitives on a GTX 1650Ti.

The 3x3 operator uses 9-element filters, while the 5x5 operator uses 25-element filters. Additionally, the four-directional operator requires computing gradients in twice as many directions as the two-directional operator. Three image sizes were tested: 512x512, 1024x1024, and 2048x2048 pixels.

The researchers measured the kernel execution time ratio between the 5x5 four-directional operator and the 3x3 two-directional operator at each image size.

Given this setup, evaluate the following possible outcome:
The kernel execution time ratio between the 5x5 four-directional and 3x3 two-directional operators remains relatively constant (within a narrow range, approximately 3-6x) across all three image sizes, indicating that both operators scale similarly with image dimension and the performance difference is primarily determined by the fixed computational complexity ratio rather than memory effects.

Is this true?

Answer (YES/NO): YES